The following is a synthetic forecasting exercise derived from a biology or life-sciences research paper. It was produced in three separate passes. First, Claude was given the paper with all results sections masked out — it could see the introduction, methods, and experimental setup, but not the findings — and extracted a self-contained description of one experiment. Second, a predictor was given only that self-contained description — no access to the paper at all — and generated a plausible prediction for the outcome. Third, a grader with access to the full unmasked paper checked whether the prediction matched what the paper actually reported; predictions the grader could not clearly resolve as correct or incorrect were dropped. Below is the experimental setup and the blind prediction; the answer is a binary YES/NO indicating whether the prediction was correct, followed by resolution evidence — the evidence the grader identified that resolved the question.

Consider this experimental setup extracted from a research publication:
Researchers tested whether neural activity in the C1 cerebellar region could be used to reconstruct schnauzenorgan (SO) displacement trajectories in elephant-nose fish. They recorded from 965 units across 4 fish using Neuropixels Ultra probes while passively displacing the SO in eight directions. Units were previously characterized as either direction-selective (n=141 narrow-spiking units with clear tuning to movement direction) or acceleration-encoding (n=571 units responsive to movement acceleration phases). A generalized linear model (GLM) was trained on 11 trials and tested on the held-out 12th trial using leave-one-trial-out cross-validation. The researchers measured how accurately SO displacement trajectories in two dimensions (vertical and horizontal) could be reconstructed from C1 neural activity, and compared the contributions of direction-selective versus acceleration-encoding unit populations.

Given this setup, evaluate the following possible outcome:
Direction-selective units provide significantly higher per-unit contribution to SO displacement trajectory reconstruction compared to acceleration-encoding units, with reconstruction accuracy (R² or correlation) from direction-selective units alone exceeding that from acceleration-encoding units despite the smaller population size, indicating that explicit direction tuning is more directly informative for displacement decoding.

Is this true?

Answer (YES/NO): YES